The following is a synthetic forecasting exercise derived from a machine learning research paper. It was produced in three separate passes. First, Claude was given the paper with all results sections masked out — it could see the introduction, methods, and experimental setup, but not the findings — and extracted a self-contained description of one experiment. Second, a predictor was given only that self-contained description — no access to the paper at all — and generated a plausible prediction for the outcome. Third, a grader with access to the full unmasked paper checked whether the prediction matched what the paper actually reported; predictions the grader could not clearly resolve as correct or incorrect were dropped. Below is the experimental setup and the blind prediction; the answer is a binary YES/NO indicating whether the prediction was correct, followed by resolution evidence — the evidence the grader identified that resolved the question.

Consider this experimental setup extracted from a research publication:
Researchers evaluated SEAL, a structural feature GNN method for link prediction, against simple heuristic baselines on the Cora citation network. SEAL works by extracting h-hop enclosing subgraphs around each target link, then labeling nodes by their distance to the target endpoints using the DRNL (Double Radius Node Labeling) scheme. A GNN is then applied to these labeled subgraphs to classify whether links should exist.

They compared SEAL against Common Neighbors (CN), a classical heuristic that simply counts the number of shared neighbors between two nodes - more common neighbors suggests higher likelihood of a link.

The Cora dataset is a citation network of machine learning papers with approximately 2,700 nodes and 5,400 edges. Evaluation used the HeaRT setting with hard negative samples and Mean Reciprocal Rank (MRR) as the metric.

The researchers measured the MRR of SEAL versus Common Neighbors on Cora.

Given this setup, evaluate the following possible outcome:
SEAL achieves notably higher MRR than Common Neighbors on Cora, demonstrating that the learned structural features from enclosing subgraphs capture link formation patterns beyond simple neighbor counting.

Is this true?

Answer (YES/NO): NO